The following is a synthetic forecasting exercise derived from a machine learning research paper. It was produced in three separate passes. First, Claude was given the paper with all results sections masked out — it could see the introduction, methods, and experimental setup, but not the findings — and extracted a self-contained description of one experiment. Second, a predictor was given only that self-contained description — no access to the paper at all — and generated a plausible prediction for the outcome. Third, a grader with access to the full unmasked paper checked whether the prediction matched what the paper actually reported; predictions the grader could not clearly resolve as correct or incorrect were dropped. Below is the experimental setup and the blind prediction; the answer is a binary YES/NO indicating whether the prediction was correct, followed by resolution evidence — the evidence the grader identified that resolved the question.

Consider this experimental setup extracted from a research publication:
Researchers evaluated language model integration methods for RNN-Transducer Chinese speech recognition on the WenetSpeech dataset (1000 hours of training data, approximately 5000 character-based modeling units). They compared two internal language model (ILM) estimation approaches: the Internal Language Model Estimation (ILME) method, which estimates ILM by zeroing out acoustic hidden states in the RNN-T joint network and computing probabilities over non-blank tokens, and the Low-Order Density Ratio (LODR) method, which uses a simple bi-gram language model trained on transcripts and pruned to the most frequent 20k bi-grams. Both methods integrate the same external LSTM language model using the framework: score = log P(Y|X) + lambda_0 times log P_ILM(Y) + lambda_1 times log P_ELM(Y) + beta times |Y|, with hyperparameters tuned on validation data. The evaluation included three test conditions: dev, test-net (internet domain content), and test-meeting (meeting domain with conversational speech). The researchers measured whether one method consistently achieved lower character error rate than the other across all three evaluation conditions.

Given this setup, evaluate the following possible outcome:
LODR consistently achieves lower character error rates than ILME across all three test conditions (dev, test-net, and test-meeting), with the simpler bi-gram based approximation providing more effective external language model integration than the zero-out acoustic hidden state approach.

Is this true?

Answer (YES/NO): YES